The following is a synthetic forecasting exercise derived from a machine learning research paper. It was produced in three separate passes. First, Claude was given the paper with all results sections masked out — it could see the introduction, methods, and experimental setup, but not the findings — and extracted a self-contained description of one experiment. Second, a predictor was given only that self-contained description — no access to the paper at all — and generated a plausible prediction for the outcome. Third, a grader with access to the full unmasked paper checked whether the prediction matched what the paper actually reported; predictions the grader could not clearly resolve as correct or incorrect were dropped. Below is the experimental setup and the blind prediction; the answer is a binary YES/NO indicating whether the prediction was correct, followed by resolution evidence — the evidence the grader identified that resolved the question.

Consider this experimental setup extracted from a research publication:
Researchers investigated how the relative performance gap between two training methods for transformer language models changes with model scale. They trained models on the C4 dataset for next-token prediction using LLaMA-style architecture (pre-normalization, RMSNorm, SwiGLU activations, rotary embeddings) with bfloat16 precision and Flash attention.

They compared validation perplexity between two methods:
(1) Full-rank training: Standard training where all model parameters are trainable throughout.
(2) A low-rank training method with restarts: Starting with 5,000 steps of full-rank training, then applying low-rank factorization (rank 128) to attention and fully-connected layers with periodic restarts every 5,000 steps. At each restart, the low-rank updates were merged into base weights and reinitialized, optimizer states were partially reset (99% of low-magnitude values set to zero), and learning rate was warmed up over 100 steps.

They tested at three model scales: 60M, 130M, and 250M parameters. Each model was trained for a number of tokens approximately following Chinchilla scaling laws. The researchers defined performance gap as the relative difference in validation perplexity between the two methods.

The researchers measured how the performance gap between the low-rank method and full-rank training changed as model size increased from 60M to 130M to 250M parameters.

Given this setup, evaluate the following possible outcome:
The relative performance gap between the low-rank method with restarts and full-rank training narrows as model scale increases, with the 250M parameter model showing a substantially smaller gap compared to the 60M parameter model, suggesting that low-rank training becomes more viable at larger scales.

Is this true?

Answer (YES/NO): YES